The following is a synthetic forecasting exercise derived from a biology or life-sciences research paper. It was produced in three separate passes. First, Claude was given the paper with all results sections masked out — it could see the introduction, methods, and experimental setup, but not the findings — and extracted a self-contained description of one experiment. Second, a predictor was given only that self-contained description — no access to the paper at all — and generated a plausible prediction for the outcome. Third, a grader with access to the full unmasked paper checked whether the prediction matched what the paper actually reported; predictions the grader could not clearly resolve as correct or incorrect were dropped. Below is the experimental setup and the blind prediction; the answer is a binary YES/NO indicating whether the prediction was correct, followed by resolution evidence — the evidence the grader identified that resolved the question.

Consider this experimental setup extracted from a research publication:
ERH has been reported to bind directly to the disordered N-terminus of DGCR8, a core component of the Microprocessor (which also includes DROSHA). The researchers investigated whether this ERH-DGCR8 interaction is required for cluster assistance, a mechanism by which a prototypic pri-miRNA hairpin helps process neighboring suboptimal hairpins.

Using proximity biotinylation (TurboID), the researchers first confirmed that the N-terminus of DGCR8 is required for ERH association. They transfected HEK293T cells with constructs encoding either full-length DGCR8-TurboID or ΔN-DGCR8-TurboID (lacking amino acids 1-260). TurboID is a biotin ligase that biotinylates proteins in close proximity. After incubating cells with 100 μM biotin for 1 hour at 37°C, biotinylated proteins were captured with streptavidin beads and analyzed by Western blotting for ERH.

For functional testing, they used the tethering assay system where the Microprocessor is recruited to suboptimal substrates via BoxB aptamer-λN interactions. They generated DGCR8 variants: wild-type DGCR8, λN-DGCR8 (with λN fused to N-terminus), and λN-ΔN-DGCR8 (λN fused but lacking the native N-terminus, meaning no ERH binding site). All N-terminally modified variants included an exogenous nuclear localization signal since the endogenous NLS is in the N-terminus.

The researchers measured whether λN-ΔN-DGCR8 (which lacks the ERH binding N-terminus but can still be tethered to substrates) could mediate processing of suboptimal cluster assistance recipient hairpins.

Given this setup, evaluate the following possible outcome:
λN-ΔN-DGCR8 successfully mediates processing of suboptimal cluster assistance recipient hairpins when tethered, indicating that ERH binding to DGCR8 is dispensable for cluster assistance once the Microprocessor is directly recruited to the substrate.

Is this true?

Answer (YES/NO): YES